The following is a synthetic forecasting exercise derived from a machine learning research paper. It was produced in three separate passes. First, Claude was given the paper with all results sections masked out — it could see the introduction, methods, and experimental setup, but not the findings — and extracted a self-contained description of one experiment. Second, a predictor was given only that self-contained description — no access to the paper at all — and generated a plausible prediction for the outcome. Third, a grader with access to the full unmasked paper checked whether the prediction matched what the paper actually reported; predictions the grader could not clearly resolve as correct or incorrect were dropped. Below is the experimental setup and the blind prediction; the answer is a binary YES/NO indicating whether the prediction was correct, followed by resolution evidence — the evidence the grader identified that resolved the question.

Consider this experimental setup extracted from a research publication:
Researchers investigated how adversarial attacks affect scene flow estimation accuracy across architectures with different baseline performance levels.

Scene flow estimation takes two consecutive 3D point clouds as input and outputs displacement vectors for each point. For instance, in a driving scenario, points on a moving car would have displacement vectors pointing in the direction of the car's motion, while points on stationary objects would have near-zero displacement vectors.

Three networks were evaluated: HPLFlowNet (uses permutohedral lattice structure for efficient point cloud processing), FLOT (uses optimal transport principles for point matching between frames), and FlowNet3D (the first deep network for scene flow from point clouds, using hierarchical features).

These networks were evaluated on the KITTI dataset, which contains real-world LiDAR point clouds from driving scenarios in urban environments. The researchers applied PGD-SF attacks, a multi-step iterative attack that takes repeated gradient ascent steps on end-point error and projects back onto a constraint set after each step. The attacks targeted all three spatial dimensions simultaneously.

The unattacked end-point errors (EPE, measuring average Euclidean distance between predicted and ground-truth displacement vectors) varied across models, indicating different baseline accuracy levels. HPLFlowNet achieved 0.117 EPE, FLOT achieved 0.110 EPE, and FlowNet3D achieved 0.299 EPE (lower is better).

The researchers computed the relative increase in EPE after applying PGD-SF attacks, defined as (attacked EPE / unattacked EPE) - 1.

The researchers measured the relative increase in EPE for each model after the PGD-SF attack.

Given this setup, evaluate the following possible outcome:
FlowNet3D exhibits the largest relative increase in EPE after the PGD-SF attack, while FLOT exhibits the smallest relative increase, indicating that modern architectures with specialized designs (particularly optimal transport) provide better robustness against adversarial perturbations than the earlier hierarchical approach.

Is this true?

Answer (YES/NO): NO